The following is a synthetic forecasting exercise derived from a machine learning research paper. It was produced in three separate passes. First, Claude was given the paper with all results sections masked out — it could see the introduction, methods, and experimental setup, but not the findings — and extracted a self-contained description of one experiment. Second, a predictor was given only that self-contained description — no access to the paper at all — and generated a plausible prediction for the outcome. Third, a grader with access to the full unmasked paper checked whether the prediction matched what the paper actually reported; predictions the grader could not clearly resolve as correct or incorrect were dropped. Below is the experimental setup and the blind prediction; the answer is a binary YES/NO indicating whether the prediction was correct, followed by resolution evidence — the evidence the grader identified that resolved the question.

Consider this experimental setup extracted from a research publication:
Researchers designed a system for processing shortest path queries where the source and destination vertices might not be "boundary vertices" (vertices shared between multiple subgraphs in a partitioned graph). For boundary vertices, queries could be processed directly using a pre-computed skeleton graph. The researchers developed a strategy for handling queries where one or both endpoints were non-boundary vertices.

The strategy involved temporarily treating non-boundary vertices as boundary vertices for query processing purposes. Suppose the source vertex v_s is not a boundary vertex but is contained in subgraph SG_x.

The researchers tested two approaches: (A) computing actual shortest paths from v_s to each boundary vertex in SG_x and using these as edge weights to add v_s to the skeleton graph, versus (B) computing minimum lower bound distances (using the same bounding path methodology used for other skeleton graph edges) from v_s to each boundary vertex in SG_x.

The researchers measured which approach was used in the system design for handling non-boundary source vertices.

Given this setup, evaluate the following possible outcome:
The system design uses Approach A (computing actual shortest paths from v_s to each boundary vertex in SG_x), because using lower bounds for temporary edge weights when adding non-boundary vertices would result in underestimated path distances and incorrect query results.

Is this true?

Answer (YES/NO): NO